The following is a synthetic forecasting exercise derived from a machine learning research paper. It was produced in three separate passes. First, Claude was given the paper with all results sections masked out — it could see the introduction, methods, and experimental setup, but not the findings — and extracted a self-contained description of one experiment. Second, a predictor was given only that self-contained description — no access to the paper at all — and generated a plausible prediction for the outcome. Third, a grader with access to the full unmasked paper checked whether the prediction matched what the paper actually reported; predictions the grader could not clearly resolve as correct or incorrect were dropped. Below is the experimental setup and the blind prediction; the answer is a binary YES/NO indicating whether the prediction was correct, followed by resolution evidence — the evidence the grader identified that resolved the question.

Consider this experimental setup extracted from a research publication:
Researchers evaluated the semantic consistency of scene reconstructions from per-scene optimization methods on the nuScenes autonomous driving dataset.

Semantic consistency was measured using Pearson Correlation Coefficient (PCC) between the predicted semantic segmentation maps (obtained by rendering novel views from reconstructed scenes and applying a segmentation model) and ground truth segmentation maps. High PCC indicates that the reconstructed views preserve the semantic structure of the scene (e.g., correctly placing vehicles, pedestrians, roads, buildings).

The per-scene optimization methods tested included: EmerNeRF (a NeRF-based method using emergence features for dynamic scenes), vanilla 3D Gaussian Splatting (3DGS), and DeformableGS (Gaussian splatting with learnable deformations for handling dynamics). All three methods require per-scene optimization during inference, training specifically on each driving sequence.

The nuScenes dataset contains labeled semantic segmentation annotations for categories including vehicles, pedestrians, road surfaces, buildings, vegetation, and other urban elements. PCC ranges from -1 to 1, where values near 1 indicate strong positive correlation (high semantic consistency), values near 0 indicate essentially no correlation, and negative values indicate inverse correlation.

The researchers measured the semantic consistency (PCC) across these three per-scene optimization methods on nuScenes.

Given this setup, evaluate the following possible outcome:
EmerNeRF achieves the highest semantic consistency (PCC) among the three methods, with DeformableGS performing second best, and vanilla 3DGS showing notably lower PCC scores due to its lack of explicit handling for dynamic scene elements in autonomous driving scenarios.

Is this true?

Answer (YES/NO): NO